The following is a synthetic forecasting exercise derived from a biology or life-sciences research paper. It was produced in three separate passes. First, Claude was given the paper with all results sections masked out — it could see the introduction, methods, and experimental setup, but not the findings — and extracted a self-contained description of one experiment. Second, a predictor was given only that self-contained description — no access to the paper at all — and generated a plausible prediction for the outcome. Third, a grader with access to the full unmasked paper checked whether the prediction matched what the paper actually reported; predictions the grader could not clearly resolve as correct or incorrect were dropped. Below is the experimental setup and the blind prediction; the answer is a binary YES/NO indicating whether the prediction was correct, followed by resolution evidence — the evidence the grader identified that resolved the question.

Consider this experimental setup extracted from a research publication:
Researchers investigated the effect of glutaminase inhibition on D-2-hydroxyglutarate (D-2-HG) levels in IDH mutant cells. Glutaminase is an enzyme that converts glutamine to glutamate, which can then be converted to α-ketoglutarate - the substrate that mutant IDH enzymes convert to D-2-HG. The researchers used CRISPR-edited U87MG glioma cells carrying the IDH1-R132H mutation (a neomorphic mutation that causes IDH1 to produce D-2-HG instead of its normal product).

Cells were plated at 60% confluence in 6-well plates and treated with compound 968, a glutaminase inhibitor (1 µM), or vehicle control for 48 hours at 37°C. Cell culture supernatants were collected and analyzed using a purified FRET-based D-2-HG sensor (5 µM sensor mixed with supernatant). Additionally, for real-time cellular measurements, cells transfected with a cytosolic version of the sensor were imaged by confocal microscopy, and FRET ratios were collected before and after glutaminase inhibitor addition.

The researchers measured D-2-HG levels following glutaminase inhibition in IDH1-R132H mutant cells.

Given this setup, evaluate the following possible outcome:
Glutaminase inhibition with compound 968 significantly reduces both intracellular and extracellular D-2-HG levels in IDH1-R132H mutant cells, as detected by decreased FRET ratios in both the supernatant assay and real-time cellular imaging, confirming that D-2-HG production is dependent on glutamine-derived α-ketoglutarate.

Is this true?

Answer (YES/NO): NO